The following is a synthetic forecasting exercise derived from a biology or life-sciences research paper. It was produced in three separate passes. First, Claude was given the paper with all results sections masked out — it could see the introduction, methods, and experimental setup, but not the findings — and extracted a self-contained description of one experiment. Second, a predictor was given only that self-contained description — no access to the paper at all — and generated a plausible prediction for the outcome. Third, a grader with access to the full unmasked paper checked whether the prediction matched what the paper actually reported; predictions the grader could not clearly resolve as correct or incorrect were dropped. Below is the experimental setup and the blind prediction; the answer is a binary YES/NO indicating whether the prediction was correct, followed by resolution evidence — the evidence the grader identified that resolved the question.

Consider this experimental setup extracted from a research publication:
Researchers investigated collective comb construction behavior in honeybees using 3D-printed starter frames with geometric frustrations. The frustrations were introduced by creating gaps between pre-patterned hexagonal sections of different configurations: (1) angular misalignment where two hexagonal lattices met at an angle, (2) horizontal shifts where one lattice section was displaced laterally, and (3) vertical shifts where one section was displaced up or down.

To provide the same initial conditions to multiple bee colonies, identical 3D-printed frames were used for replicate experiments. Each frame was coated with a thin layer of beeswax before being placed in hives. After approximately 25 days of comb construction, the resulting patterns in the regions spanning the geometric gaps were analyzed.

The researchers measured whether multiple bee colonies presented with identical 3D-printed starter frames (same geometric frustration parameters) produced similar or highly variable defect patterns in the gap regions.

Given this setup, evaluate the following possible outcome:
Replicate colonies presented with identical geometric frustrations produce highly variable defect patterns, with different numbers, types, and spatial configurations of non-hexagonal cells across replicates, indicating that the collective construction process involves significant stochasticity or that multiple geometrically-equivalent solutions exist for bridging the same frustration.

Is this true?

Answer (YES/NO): NO